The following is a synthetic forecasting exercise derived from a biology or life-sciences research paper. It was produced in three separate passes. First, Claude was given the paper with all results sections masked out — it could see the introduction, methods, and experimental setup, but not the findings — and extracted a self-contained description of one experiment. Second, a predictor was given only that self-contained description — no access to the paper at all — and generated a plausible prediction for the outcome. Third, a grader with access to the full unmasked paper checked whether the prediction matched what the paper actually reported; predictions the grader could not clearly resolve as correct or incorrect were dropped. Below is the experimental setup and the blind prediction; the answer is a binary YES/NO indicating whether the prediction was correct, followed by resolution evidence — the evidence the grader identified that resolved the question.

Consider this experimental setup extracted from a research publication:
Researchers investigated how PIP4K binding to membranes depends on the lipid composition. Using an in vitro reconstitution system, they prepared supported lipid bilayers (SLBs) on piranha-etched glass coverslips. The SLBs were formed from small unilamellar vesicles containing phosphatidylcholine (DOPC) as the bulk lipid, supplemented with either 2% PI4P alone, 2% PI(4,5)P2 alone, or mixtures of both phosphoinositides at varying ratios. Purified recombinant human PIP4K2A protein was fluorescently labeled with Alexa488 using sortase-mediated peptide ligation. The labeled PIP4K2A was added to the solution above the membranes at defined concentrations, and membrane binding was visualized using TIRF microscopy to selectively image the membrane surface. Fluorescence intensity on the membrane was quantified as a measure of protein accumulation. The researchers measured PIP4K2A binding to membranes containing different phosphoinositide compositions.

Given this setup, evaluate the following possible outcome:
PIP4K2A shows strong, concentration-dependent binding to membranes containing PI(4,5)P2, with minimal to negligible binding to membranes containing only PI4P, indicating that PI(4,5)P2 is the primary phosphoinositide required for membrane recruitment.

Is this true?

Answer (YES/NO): YES